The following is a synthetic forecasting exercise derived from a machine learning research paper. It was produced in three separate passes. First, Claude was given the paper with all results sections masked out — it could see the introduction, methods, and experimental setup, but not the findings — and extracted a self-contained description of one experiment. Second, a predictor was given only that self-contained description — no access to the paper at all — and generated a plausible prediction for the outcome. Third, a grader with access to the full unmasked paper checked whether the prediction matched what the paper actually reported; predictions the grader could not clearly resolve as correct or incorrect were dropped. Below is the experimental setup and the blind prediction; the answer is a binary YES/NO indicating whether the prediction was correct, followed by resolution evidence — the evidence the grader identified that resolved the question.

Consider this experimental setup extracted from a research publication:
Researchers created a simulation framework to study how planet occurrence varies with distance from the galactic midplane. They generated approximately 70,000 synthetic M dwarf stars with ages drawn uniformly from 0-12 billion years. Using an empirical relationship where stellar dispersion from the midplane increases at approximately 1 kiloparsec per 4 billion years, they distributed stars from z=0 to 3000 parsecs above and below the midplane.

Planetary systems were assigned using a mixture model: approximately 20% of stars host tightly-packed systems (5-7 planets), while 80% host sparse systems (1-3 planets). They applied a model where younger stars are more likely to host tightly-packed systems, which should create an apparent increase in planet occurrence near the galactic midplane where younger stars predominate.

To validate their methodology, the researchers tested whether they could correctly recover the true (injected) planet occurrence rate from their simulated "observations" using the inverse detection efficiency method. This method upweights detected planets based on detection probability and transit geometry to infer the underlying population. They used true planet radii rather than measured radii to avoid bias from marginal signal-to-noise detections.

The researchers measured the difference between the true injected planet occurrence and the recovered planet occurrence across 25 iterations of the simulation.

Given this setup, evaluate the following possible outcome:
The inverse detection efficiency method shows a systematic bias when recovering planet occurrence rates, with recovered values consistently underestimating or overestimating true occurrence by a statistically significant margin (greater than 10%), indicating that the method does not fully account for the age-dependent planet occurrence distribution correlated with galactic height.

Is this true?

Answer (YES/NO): NO